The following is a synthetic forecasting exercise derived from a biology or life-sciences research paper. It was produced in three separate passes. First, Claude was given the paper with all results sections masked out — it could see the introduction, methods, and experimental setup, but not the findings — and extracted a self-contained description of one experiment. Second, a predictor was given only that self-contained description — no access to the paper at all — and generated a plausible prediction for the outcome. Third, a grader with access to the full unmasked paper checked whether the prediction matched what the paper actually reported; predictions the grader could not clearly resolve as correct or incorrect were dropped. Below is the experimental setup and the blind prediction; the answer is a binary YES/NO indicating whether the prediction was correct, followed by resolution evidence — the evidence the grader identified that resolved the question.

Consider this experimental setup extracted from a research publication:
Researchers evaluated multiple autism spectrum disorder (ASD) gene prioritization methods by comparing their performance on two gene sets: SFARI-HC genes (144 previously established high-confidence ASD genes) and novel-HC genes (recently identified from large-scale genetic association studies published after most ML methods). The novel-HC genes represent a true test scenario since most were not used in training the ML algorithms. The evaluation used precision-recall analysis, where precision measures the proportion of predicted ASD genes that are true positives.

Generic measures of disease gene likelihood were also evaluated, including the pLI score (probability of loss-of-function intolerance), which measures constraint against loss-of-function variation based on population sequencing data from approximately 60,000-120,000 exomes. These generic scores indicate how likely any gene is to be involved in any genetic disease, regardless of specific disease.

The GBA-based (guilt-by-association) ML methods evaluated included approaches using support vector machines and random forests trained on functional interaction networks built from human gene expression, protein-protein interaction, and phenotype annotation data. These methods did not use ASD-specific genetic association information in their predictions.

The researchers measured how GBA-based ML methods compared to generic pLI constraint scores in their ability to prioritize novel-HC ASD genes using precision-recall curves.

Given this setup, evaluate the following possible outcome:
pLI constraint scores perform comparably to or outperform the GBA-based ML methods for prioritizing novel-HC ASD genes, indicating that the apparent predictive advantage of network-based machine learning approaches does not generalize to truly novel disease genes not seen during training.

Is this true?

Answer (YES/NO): YES